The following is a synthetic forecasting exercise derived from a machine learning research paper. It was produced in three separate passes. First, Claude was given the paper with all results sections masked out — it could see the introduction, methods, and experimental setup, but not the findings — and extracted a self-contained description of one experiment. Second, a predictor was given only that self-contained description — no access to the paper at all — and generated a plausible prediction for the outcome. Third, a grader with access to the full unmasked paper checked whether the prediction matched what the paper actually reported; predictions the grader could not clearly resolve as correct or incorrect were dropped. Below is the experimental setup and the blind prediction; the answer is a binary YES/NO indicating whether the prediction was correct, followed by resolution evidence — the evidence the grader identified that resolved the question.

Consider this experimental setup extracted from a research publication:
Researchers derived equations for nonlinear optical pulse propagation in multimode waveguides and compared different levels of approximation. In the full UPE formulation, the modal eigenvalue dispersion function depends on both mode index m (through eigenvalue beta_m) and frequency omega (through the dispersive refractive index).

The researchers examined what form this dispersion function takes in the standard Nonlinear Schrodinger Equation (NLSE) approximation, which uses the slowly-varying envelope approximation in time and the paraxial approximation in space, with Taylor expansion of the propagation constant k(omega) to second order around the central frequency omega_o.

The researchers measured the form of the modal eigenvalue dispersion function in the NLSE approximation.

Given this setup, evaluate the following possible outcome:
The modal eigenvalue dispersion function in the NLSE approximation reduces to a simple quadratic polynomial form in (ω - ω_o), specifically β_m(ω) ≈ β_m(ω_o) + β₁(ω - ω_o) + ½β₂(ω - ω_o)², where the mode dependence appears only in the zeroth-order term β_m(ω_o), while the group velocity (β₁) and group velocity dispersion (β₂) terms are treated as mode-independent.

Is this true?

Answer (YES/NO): YES